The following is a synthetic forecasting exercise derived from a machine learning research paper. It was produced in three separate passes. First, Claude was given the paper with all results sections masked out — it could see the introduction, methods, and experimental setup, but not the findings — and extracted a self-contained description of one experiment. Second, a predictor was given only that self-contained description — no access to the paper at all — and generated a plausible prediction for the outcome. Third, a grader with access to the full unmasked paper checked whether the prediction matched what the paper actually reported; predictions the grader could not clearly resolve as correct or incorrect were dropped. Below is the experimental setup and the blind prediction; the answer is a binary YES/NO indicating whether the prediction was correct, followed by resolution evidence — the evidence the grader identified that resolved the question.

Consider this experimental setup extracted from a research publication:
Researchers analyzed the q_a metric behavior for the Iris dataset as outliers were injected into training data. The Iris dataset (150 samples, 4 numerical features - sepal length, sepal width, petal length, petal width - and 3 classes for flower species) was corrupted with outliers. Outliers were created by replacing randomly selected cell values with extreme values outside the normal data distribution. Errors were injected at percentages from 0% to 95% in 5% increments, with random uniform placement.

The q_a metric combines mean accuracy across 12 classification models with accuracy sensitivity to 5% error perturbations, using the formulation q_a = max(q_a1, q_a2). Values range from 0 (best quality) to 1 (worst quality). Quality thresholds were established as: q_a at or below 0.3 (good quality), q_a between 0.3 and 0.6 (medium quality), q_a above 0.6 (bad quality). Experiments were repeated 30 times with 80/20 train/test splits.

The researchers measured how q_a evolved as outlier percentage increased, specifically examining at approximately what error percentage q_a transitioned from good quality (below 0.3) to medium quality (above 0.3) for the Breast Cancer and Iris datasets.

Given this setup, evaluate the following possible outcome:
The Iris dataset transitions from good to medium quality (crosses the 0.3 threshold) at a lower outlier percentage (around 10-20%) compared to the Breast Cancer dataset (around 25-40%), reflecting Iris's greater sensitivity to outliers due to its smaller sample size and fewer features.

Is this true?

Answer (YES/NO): NO